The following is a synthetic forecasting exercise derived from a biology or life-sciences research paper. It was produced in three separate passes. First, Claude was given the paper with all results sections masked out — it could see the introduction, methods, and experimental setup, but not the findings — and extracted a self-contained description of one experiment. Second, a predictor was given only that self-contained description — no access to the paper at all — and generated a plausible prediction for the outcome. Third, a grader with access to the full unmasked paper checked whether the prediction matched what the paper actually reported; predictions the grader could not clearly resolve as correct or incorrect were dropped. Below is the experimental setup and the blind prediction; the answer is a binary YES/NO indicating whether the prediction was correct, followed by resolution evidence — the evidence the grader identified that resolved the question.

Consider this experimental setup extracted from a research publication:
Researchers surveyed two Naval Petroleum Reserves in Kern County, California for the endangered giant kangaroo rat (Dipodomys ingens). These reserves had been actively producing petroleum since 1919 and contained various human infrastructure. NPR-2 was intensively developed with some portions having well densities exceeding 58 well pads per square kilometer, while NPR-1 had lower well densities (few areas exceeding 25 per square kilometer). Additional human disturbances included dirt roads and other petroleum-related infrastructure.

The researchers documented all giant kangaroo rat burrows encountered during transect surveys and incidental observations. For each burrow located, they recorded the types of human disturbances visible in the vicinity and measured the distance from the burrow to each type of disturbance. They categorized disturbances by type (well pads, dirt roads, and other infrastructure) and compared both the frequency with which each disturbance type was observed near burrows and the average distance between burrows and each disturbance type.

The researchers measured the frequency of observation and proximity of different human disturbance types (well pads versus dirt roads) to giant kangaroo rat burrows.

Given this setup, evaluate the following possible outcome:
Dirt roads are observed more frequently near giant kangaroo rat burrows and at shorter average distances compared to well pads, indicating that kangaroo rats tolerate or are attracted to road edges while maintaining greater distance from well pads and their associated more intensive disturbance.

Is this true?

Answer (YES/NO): NO